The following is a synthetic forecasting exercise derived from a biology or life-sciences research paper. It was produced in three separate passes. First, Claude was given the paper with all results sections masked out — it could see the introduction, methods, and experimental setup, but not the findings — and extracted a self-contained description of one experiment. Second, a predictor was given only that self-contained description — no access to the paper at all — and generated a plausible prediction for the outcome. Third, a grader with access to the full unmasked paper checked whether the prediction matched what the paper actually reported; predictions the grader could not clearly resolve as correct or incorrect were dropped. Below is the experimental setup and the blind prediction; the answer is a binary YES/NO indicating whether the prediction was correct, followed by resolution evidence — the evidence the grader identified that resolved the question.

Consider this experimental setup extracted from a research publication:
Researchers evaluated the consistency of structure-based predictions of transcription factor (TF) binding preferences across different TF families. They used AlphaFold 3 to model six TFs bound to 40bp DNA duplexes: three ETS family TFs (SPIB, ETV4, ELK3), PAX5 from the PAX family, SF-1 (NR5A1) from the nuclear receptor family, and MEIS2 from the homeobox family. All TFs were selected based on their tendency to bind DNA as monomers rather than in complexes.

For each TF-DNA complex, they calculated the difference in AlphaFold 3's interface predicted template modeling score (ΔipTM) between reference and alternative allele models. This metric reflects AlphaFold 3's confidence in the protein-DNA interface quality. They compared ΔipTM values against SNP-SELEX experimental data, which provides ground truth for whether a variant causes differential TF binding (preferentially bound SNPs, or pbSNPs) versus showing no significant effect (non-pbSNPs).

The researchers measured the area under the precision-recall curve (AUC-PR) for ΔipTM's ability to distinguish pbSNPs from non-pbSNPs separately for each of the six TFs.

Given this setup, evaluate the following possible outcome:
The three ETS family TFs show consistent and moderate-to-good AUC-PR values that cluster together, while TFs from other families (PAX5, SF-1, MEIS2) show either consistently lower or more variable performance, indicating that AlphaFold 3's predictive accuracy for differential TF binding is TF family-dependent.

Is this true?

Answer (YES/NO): NO